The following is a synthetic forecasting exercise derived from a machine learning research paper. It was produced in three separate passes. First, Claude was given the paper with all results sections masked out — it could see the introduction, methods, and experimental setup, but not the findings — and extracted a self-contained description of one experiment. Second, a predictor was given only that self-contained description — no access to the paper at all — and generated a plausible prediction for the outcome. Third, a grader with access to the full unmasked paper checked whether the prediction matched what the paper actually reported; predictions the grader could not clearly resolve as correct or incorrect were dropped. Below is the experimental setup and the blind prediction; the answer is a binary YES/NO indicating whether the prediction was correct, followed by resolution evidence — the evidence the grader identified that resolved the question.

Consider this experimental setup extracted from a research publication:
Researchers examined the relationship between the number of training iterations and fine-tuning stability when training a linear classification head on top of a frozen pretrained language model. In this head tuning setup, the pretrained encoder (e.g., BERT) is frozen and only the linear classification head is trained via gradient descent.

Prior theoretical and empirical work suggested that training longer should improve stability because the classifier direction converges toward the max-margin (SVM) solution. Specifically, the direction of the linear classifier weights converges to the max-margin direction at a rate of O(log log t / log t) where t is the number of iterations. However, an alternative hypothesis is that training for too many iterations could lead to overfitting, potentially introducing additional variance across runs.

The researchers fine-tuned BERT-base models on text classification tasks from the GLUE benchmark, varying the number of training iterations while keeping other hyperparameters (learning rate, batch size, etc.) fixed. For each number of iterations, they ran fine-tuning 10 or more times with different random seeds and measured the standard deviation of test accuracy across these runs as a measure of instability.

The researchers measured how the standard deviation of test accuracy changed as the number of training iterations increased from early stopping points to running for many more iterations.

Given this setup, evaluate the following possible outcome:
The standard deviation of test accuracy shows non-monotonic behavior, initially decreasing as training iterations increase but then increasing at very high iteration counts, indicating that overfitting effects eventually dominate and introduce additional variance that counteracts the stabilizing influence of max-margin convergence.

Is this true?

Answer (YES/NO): NO